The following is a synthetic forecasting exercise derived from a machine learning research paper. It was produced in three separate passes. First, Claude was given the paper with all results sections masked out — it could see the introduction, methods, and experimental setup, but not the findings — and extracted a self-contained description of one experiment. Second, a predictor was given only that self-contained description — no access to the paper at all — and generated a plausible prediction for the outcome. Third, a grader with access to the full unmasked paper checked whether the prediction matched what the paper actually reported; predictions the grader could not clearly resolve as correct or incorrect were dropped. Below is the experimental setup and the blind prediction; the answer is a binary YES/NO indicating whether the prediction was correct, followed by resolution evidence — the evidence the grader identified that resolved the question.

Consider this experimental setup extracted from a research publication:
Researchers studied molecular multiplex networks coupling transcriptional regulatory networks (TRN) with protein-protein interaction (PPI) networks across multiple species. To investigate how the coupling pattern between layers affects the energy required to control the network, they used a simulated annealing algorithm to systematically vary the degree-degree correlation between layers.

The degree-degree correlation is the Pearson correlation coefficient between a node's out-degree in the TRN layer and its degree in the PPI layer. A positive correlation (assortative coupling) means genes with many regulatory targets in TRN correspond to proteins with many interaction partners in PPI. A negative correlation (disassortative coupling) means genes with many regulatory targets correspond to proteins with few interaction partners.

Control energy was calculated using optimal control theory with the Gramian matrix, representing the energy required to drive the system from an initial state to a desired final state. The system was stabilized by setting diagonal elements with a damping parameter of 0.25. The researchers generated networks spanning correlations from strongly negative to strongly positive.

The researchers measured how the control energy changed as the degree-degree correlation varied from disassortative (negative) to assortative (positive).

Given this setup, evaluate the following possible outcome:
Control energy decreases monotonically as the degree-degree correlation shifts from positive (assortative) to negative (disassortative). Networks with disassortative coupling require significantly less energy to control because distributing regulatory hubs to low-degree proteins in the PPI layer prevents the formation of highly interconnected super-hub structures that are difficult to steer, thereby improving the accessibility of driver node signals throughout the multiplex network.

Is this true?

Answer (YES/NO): YES